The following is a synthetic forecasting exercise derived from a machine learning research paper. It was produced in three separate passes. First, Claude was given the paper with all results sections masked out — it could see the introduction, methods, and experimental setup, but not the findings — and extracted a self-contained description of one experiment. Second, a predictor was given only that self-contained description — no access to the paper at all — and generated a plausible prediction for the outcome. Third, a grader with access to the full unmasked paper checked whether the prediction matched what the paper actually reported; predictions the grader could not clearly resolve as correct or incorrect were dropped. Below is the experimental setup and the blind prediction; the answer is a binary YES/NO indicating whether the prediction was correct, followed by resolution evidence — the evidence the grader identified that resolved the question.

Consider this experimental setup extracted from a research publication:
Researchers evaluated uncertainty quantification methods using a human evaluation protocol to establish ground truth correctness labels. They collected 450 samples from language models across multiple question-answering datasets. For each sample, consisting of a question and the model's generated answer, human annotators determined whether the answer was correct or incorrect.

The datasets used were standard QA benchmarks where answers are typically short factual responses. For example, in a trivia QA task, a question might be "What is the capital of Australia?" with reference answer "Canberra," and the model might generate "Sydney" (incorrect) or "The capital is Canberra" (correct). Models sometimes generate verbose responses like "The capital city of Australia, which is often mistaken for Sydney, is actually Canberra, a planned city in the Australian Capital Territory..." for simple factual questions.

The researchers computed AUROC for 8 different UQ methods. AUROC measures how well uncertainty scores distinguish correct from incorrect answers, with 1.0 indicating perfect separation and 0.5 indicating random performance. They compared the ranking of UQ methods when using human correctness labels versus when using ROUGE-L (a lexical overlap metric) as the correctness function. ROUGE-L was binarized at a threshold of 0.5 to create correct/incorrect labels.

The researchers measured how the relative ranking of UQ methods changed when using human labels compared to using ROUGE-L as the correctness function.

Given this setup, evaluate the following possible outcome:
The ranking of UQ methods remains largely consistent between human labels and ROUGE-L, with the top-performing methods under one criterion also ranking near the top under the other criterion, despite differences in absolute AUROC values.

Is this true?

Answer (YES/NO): NO